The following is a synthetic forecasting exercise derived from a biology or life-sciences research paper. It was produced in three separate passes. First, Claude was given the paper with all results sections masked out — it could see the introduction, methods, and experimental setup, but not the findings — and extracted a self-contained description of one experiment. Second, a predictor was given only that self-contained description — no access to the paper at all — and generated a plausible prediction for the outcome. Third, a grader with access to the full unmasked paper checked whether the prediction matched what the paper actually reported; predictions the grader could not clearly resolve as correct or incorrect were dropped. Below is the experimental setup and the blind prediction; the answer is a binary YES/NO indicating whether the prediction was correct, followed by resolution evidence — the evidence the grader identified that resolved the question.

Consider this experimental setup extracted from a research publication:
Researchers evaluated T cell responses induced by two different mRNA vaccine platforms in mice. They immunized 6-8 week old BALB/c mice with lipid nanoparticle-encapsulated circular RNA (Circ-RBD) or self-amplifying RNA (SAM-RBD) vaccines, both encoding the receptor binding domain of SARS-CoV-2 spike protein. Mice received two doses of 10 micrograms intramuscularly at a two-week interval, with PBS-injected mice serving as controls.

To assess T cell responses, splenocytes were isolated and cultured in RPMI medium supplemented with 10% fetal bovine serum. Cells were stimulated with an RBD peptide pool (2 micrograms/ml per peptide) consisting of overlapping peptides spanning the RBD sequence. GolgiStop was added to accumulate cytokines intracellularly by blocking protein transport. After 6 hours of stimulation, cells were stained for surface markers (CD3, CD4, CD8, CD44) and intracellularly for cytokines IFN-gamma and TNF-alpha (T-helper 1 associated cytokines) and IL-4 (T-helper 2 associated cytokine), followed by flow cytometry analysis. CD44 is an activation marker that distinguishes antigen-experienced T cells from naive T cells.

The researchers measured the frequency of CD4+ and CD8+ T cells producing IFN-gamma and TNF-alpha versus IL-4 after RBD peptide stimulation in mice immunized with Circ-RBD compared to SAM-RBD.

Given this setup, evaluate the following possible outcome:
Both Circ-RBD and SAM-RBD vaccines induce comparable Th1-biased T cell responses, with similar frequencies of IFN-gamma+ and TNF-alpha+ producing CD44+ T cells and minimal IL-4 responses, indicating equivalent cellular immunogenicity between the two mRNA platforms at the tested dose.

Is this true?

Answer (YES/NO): NO